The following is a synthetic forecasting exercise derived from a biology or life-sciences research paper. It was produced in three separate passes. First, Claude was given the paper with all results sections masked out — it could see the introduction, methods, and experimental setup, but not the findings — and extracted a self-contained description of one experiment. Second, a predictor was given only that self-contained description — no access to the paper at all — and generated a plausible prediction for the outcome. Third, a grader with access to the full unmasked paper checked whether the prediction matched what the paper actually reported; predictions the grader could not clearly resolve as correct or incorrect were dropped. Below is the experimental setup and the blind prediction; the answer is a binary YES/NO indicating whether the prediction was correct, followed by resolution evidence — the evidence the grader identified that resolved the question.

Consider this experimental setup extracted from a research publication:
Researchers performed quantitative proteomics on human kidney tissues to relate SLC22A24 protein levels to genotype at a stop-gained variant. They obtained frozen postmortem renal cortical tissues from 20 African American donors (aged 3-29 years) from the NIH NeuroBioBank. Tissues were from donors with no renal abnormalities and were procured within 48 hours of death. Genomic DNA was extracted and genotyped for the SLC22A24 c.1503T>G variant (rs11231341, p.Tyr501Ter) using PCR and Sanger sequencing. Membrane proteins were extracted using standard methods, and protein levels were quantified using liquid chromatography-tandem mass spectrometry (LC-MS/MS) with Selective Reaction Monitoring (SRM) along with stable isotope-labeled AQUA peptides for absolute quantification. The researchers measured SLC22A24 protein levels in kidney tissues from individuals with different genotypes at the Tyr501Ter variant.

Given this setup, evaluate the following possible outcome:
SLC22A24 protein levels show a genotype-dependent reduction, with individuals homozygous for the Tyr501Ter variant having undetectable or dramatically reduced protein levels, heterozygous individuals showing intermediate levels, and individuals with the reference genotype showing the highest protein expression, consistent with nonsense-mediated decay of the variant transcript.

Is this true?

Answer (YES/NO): NO